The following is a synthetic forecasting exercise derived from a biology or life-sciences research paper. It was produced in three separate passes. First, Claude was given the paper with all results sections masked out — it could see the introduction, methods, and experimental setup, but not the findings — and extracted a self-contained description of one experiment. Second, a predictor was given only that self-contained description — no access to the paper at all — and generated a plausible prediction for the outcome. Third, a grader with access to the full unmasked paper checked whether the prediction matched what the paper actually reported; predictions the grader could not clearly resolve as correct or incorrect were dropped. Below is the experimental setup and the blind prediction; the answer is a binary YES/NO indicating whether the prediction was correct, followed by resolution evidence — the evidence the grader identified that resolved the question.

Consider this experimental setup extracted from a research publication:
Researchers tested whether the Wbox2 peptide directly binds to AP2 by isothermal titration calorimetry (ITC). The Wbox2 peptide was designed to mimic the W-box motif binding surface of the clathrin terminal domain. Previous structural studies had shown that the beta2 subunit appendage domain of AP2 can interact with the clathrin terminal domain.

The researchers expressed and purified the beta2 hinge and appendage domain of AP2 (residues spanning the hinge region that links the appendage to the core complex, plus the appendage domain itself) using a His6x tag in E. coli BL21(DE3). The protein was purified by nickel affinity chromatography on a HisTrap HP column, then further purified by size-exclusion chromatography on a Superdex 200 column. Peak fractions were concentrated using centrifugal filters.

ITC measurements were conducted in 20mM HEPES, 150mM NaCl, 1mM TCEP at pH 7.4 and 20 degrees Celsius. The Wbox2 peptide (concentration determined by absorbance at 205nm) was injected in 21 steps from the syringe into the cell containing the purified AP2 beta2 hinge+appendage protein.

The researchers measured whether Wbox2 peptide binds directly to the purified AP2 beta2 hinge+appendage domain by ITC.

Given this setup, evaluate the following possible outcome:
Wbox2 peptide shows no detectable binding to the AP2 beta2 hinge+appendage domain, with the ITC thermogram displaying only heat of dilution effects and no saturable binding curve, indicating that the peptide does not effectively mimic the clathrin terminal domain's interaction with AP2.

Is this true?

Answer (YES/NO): NO